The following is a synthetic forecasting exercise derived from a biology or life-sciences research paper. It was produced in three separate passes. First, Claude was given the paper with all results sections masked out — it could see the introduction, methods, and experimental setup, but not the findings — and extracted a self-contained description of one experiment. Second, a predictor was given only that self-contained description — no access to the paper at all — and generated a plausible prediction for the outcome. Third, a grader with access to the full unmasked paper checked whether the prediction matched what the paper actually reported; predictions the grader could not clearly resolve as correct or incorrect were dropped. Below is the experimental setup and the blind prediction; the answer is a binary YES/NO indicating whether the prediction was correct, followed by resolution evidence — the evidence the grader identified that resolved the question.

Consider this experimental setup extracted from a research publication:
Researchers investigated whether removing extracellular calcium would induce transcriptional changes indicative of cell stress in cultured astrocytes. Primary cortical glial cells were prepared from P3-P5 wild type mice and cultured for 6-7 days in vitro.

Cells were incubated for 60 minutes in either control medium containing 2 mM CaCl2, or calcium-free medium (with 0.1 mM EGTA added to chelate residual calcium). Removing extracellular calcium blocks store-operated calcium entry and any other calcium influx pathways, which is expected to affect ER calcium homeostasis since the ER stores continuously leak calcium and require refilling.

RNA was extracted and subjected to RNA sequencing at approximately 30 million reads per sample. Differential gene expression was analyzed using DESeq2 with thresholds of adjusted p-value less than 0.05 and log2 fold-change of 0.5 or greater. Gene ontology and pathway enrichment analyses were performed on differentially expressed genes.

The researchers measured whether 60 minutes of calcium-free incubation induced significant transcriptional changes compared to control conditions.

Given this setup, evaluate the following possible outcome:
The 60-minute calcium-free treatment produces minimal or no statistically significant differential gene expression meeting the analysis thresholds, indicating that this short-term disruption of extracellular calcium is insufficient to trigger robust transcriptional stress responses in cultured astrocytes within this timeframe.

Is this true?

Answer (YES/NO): NO